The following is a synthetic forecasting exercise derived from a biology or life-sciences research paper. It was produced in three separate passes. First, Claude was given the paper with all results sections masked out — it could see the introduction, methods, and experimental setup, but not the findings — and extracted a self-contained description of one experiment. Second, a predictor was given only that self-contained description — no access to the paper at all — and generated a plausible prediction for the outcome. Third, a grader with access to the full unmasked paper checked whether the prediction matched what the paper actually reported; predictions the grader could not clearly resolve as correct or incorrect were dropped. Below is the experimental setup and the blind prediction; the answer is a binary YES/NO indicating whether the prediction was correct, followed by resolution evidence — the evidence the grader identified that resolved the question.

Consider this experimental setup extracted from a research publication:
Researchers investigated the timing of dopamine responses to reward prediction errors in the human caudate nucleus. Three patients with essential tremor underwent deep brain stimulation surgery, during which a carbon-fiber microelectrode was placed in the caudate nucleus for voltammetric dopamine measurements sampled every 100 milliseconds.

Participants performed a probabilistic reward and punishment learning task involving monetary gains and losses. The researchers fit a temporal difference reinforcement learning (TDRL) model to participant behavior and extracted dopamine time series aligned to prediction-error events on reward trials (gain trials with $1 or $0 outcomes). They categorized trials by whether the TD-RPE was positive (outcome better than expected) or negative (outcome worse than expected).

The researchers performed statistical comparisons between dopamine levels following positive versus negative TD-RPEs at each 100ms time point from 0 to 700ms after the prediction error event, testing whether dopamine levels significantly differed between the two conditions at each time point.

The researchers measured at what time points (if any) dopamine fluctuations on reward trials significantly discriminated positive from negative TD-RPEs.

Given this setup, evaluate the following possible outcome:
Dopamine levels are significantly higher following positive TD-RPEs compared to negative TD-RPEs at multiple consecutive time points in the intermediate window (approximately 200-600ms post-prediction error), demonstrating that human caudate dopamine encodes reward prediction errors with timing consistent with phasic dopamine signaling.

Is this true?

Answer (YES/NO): NO